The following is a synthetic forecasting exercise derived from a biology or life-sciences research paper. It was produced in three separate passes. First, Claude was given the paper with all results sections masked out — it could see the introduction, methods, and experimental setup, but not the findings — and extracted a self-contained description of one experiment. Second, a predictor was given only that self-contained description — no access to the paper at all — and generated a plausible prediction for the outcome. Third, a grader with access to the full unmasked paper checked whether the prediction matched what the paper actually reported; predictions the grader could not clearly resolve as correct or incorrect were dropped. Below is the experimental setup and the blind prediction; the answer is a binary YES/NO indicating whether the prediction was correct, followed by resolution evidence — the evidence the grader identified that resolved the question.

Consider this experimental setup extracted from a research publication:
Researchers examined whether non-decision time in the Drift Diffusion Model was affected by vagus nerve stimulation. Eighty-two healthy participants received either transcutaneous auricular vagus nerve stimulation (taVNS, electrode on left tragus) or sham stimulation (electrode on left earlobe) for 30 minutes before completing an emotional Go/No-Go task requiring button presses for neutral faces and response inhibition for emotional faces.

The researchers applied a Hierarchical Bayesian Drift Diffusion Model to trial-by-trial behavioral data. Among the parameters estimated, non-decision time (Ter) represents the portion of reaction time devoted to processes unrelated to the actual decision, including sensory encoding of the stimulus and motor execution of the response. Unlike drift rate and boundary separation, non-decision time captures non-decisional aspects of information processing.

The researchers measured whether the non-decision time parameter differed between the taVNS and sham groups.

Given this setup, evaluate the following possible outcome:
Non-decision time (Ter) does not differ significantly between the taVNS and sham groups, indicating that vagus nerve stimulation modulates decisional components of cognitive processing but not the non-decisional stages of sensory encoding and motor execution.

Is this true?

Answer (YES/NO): YES